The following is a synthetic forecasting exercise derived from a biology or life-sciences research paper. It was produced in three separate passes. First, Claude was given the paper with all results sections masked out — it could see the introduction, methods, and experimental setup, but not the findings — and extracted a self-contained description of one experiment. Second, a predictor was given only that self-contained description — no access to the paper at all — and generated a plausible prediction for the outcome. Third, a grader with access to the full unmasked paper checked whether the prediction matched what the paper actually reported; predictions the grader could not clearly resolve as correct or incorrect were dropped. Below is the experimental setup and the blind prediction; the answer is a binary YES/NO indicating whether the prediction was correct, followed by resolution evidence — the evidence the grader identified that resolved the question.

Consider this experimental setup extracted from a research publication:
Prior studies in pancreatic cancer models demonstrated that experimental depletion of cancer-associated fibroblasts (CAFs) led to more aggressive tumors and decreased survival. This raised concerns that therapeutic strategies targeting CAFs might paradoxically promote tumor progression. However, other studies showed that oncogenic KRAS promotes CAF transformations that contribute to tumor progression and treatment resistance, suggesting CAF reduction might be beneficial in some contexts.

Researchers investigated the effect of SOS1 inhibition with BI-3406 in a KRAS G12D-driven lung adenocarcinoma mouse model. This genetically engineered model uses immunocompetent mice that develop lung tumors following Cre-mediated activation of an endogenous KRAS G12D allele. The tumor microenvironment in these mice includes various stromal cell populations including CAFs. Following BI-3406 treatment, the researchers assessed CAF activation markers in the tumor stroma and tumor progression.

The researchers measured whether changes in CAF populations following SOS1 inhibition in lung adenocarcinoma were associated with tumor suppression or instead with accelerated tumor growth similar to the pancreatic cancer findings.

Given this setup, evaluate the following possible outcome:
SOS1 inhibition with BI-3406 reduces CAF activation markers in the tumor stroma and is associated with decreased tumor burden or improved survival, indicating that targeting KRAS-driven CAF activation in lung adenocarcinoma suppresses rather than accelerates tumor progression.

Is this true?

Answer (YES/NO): YES